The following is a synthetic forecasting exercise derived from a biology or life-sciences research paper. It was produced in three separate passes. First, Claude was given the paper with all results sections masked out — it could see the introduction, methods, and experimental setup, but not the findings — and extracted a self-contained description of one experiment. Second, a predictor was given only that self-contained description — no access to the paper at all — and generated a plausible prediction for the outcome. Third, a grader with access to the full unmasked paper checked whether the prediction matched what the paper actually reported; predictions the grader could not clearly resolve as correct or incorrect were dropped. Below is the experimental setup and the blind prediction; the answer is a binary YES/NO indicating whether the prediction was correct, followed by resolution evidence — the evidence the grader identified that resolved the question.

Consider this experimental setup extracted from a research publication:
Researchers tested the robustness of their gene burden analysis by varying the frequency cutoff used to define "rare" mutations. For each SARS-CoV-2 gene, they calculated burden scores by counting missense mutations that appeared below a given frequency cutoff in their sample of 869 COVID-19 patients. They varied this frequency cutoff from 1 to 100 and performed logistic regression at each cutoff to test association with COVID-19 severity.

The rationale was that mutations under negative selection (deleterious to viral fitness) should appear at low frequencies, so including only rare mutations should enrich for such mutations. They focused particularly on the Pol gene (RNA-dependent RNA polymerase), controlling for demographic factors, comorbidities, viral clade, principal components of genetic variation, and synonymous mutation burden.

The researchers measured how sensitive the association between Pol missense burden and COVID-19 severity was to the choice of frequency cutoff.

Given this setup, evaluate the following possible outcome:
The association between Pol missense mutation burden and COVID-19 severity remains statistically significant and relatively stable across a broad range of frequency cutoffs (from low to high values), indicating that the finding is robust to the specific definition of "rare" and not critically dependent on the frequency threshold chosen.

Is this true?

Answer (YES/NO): YES